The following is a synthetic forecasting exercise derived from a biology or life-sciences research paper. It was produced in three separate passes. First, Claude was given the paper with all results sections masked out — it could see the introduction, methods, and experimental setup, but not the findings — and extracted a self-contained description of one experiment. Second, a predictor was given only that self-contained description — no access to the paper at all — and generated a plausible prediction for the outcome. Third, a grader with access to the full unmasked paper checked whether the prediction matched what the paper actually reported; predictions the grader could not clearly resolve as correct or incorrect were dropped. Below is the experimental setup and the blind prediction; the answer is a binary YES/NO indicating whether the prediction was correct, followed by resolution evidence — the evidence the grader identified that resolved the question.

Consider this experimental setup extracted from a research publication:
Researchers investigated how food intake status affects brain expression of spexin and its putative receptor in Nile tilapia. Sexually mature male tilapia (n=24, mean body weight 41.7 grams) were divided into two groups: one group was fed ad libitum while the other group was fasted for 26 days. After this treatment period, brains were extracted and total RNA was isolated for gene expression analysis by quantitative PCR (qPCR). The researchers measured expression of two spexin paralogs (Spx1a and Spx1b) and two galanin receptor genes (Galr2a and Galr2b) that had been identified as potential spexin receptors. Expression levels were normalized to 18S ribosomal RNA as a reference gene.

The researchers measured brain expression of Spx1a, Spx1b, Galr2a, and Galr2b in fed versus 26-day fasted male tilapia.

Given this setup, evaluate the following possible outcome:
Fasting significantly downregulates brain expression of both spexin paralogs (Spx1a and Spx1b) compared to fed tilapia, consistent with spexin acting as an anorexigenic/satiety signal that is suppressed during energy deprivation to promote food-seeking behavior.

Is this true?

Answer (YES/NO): YES